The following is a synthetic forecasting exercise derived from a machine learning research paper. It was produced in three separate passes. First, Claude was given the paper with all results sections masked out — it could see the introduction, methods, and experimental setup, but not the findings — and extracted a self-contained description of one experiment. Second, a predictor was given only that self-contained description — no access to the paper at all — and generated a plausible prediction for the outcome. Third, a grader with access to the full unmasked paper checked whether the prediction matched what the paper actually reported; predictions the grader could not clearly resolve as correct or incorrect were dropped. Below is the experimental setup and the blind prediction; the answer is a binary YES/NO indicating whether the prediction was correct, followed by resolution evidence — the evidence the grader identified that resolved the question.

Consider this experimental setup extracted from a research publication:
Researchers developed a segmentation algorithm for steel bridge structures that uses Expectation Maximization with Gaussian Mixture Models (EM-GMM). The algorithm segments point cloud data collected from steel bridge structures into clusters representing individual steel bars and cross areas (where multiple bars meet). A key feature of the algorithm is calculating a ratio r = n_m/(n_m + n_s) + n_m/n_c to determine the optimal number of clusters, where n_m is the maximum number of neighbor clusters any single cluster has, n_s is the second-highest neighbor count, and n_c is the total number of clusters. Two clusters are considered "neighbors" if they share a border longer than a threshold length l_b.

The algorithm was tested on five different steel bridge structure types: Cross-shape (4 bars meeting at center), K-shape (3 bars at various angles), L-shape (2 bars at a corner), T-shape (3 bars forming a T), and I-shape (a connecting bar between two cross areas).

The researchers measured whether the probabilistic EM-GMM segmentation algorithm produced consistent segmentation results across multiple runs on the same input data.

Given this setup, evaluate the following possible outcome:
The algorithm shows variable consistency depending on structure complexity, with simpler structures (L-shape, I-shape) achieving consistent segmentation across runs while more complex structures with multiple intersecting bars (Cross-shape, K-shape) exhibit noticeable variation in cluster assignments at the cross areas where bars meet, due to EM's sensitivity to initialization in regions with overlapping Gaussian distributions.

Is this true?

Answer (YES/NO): NO